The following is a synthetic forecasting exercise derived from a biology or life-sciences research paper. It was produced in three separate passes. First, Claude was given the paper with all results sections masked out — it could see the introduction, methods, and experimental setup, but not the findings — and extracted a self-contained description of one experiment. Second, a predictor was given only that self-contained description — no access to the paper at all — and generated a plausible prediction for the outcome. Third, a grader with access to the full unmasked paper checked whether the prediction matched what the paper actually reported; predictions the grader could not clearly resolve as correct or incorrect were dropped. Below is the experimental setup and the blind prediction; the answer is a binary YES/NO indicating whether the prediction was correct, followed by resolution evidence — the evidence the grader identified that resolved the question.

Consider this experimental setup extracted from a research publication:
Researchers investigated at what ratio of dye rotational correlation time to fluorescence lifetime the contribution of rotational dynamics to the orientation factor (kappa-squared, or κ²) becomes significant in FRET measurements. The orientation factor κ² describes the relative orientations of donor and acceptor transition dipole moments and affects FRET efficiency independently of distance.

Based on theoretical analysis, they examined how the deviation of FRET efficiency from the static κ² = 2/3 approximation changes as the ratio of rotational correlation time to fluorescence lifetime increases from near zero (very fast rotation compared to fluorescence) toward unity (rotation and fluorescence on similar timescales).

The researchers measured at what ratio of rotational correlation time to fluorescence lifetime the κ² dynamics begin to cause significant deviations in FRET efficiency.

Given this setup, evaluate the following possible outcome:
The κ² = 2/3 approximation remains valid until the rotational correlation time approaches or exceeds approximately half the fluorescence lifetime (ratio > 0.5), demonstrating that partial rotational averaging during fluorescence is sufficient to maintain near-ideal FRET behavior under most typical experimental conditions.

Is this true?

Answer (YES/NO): YES